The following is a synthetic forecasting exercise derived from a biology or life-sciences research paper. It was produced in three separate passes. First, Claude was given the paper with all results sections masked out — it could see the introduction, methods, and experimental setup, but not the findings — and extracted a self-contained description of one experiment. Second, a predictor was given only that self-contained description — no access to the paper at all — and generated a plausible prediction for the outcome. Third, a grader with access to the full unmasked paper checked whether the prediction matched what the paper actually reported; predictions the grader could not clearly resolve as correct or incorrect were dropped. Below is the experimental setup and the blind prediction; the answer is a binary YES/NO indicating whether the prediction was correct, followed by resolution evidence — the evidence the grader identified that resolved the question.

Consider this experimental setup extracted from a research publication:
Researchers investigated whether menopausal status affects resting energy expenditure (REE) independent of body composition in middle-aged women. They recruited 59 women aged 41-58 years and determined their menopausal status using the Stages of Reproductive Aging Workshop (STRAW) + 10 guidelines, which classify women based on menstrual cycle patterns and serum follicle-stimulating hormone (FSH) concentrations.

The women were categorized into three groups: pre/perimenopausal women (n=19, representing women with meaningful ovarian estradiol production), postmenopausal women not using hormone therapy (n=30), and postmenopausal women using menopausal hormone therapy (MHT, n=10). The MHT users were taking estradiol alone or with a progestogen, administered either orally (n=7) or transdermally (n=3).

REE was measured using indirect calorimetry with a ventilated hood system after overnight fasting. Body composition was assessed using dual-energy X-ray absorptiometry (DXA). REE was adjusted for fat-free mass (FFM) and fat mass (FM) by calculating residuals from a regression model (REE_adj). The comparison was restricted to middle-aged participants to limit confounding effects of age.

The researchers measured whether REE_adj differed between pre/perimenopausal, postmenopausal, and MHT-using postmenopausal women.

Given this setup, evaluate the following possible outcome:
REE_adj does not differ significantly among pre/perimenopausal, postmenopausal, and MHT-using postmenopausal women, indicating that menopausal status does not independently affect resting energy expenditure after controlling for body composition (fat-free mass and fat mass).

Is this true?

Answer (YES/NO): YES